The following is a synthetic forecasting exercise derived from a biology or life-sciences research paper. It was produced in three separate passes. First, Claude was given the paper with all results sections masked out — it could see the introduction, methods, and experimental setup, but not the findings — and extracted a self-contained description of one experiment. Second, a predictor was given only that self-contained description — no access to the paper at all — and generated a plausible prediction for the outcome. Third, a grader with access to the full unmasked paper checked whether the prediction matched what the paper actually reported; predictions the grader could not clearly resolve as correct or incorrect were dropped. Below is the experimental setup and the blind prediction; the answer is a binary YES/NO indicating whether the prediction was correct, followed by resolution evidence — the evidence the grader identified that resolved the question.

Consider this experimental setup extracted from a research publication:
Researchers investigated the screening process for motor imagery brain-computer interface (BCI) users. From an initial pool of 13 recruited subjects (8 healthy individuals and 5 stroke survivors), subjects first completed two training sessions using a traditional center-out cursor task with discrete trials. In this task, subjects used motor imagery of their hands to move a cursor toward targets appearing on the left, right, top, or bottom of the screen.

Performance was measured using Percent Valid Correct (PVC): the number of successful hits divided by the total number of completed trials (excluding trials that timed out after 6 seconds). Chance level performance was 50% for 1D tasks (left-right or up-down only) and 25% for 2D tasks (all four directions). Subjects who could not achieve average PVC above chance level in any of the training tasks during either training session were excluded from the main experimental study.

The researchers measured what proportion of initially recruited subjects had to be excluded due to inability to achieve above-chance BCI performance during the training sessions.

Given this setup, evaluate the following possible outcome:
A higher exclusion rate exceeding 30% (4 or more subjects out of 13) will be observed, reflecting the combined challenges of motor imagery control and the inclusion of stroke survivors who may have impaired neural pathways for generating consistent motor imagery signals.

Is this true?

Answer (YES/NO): NO